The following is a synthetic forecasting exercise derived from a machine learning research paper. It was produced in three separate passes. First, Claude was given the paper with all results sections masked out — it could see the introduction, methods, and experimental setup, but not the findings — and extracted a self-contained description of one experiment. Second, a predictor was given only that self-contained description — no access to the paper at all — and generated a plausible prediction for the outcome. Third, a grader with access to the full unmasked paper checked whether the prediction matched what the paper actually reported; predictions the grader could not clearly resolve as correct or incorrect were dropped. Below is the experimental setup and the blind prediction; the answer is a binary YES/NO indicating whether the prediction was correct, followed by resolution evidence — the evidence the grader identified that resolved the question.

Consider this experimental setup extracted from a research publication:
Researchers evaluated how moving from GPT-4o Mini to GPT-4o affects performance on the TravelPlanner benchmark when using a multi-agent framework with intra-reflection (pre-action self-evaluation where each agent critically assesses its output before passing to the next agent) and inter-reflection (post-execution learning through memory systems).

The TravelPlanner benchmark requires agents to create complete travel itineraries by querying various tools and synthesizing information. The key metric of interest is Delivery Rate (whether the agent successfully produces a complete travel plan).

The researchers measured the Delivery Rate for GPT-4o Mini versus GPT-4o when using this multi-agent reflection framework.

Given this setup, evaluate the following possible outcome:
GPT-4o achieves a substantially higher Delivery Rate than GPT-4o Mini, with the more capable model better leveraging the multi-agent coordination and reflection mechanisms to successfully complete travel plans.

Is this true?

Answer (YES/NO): NO